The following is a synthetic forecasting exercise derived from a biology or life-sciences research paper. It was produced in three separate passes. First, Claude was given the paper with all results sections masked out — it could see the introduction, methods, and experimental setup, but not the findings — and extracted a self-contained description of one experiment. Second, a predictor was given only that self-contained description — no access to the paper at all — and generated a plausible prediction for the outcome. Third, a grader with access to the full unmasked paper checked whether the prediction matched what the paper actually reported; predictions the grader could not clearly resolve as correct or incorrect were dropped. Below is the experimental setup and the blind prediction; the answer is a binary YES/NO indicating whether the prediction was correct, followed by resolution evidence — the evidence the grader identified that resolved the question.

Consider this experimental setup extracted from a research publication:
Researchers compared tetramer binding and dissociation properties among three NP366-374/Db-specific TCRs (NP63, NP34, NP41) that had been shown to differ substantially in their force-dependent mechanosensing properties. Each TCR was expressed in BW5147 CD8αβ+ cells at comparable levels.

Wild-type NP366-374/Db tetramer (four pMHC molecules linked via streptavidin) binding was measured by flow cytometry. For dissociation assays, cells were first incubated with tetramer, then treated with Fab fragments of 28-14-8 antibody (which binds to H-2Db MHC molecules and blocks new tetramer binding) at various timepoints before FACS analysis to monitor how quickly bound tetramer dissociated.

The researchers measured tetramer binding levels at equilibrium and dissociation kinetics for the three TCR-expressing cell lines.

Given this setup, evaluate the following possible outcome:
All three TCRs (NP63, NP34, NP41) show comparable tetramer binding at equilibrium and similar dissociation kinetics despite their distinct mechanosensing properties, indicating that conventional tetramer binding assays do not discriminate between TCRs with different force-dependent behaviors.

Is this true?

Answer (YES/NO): NO